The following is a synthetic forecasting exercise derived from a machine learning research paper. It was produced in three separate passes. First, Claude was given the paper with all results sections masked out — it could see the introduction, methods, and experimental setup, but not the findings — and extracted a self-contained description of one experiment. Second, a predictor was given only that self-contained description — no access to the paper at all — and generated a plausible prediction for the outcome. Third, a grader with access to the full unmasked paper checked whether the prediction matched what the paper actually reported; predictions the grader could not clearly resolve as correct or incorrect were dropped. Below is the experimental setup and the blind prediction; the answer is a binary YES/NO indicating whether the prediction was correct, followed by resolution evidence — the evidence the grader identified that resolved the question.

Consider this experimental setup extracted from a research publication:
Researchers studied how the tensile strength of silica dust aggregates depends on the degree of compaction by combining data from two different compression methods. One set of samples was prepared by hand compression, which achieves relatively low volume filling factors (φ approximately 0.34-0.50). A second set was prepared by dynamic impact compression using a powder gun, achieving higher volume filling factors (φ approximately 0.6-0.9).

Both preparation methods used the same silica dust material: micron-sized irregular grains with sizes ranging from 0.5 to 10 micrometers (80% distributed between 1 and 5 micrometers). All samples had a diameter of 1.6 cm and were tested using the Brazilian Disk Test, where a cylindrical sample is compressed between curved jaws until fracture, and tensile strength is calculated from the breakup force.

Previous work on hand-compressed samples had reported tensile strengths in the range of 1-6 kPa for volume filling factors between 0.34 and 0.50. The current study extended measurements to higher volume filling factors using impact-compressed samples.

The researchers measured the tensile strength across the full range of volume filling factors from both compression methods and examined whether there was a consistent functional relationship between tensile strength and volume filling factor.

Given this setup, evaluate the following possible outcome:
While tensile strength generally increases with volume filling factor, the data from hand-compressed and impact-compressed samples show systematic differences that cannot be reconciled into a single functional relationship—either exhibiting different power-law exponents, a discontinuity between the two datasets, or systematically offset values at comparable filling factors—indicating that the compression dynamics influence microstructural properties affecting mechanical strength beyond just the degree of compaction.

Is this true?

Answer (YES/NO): NO